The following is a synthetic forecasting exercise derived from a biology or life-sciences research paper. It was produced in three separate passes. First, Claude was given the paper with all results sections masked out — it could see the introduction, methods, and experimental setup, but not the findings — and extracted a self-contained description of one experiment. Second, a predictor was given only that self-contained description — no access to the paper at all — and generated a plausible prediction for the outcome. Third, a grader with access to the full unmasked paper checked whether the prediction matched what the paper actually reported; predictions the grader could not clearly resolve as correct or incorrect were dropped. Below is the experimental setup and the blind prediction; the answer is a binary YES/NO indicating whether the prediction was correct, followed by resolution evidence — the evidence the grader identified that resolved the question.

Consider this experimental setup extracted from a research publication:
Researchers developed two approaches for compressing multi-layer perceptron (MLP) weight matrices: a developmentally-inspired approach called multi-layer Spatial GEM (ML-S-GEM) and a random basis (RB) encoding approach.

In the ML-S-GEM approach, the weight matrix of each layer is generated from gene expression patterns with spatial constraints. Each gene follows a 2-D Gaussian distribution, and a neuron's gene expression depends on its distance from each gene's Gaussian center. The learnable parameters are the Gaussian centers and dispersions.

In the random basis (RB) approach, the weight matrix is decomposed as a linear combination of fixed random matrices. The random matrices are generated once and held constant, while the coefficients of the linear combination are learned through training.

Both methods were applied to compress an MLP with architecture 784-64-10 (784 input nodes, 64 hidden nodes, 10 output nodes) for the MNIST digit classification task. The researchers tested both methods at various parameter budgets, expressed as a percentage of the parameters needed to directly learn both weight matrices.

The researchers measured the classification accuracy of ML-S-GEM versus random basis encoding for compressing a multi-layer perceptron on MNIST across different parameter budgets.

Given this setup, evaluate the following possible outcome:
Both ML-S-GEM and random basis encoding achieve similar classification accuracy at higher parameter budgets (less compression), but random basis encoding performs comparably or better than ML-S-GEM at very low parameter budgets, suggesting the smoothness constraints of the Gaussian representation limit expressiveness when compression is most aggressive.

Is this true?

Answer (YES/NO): NO